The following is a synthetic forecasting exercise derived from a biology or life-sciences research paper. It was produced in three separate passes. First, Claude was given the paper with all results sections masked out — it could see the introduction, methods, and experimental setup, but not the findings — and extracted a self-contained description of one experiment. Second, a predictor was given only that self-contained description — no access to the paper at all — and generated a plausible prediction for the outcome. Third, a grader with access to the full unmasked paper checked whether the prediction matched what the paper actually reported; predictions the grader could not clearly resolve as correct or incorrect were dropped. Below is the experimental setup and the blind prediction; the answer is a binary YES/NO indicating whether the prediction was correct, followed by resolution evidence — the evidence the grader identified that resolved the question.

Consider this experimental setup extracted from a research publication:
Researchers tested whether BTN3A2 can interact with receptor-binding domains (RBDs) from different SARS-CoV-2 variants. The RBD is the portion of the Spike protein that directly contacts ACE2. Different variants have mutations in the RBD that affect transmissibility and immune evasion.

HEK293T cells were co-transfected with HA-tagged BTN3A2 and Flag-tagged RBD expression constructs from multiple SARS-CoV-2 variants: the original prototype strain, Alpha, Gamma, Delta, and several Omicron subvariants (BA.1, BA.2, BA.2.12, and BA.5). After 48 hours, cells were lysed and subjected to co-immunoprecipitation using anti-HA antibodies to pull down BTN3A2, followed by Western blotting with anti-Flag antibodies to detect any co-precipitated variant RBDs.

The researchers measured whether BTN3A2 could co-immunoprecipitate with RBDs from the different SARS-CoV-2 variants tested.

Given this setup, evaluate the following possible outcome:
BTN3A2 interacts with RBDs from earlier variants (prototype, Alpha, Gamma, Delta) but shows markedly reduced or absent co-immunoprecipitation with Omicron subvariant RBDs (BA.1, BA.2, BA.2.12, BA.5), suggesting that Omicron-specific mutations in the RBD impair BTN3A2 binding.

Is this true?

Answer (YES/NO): NO